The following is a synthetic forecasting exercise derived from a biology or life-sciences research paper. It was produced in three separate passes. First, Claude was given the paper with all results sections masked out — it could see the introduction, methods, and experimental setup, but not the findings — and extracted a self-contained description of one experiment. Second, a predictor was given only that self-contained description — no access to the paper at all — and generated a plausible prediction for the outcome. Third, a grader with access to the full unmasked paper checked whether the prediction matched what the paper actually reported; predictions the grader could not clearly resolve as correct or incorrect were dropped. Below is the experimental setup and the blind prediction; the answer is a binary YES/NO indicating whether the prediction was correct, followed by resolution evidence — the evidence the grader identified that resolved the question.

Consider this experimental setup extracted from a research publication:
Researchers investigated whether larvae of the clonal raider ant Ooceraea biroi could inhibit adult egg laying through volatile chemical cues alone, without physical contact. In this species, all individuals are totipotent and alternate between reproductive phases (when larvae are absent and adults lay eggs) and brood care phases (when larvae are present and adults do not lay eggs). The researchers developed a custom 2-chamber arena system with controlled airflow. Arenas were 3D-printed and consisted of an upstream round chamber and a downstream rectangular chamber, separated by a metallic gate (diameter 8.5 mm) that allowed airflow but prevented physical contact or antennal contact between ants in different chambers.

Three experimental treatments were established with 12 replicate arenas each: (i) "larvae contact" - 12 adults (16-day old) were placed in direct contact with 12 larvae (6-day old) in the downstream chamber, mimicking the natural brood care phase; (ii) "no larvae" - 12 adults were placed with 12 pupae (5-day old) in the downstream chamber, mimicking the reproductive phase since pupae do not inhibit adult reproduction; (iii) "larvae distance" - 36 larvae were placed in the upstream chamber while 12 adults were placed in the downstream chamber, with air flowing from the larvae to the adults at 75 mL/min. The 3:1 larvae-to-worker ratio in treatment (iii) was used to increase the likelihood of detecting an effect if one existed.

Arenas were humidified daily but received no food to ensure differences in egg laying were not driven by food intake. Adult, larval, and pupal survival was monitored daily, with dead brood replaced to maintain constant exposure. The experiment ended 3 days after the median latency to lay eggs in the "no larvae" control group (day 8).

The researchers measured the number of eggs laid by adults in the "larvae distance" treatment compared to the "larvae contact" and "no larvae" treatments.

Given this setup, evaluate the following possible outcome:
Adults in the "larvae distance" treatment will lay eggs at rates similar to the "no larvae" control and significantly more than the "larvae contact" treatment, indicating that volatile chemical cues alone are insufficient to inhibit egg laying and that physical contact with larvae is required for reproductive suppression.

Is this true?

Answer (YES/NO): NO